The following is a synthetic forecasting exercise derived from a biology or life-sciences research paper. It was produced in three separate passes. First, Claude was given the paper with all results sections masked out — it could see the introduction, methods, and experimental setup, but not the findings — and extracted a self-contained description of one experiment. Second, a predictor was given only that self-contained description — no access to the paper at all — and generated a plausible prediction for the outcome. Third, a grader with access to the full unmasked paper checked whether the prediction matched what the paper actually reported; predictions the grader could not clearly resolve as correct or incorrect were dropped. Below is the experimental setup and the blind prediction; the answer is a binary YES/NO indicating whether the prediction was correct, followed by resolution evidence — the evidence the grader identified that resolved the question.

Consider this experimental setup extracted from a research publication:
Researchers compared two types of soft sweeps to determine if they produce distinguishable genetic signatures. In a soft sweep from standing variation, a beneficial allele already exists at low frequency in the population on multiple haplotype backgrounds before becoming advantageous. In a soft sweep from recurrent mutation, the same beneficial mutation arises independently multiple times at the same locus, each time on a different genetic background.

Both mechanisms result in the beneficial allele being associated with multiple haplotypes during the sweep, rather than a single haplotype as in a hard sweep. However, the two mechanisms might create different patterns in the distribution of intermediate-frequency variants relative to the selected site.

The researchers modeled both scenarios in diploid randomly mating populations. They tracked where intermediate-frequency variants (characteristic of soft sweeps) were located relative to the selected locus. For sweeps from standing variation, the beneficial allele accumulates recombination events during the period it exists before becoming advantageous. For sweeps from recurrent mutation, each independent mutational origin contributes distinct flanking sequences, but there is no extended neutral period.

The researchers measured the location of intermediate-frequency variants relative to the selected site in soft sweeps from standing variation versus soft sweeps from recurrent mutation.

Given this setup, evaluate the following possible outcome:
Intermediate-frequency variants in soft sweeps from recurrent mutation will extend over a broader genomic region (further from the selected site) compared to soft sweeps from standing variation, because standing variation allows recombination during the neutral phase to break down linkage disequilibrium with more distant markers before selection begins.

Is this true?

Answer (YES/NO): NO